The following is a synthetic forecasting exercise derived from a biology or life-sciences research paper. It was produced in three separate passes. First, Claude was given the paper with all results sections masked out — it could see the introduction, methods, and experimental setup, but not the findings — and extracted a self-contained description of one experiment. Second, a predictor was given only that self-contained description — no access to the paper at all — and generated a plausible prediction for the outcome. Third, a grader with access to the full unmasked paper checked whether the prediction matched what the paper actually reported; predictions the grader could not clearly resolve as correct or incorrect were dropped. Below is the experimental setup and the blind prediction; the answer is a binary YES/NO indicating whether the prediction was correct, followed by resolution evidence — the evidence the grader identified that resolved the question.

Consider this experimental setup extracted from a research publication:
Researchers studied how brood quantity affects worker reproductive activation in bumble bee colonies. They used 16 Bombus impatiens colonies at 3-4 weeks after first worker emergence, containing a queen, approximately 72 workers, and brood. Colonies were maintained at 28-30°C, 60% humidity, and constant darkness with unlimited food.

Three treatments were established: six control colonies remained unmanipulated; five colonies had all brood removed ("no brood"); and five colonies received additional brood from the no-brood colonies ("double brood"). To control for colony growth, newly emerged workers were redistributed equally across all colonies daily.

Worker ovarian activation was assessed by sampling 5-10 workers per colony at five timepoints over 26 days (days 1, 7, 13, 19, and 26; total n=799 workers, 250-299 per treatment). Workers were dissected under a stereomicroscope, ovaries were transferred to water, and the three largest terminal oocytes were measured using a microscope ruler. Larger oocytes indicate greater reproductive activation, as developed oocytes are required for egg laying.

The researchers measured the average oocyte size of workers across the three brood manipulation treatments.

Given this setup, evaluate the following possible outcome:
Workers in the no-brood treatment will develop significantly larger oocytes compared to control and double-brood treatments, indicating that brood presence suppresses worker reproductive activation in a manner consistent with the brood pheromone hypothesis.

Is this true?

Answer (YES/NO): YES